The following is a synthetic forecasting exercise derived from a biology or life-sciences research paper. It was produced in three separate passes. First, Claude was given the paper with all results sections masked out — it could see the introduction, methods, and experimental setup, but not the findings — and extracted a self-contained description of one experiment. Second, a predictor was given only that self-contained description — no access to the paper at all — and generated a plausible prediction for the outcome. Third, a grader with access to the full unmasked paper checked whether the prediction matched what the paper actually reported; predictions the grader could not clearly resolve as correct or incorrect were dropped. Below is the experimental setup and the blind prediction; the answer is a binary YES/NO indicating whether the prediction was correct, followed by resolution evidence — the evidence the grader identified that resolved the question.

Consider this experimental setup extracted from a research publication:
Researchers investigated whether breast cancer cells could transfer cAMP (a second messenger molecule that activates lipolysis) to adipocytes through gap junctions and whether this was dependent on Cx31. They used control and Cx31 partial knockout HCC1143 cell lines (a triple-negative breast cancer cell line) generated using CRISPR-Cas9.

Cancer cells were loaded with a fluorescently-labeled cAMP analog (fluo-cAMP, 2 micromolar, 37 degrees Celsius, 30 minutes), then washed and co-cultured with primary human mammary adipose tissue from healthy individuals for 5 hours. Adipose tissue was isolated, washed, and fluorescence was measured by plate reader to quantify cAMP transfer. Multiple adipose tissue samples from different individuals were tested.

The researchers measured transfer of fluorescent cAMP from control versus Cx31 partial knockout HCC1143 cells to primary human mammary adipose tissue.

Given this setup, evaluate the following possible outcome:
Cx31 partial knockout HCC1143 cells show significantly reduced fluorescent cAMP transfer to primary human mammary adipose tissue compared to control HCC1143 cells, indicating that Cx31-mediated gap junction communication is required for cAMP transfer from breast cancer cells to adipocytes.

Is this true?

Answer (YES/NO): YES